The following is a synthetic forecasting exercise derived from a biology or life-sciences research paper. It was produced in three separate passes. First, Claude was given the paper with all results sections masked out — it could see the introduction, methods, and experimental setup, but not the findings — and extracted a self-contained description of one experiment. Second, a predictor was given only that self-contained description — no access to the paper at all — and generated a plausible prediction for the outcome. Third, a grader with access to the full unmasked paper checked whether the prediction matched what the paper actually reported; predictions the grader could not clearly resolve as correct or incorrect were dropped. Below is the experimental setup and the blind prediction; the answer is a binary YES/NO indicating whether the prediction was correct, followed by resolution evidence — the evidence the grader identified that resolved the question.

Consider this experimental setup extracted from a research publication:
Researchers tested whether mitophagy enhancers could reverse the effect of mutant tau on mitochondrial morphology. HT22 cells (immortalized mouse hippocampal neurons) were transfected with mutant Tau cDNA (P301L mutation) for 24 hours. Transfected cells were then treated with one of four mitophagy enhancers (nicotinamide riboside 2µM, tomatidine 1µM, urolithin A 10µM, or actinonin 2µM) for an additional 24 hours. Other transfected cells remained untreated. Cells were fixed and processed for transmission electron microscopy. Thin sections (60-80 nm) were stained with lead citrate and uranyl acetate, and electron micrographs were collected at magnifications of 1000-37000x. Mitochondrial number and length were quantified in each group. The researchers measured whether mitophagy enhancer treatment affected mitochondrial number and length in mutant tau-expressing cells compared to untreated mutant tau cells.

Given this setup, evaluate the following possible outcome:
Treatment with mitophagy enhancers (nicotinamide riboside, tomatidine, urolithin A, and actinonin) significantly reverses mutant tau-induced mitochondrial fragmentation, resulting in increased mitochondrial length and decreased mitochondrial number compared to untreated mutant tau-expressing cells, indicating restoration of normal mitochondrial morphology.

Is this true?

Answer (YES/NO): YES